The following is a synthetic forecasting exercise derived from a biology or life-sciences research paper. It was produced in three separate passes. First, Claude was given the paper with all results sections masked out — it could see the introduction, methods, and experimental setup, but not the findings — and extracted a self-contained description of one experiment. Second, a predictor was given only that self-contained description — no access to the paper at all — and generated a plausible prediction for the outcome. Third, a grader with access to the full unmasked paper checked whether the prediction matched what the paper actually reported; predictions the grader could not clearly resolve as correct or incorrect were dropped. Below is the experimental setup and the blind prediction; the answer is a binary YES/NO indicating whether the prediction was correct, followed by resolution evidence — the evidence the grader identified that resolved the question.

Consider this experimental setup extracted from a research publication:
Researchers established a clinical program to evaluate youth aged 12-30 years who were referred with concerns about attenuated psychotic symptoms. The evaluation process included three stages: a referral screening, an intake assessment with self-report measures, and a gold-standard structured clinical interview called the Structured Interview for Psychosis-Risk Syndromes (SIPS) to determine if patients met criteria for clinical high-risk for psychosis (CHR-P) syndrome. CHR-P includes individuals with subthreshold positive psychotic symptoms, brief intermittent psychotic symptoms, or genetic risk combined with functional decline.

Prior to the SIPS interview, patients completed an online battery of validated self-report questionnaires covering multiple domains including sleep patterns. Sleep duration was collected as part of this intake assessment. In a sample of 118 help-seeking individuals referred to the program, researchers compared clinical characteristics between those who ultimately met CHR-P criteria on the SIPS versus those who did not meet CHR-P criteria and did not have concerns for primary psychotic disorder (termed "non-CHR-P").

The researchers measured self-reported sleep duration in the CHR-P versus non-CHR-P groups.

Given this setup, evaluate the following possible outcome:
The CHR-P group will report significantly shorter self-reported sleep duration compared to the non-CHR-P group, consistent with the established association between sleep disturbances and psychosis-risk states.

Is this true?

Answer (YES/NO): YES